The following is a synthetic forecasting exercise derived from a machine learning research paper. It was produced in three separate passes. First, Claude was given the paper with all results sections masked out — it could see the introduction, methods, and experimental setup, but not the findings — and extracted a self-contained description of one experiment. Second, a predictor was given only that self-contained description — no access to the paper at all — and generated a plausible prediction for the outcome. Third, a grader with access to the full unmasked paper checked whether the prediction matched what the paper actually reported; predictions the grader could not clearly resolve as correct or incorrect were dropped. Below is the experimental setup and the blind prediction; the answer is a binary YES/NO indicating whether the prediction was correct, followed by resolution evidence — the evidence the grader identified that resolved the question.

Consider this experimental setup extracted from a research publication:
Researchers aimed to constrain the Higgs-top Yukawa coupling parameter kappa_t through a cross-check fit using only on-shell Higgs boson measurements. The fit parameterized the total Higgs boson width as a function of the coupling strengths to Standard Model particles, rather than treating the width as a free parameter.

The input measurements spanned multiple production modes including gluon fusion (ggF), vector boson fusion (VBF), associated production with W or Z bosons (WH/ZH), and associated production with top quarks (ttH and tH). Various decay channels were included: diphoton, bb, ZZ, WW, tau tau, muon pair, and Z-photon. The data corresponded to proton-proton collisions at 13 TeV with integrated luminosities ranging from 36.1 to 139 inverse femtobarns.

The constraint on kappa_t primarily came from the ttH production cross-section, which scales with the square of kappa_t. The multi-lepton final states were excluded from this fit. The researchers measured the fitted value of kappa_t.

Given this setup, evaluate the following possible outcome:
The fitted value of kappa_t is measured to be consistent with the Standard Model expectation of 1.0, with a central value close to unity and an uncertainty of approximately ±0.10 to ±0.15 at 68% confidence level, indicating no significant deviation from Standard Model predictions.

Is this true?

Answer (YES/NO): NO